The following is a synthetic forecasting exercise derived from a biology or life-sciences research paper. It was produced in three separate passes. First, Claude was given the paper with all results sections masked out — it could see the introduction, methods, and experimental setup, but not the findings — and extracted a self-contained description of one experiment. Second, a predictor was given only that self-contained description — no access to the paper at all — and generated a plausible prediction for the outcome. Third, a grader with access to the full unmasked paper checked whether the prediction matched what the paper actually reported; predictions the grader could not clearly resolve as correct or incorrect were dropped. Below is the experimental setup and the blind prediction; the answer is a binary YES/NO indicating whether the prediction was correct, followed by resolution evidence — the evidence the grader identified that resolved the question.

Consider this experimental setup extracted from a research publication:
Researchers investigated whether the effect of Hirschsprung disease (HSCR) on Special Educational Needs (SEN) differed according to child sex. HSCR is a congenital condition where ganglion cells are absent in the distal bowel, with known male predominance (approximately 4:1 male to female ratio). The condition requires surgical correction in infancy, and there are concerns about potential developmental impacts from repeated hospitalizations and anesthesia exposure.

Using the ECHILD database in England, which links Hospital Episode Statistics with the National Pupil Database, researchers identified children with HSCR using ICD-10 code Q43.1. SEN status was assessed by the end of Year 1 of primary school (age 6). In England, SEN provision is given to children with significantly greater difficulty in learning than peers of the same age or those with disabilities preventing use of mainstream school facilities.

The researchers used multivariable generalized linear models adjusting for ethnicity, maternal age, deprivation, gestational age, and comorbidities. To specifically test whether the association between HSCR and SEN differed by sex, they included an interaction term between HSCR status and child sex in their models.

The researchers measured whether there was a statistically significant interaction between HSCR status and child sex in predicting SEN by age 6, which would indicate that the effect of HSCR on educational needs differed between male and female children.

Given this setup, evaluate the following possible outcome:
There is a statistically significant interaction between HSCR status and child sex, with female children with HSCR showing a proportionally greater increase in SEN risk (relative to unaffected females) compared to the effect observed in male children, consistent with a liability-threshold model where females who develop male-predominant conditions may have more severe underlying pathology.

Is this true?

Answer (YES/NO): YES